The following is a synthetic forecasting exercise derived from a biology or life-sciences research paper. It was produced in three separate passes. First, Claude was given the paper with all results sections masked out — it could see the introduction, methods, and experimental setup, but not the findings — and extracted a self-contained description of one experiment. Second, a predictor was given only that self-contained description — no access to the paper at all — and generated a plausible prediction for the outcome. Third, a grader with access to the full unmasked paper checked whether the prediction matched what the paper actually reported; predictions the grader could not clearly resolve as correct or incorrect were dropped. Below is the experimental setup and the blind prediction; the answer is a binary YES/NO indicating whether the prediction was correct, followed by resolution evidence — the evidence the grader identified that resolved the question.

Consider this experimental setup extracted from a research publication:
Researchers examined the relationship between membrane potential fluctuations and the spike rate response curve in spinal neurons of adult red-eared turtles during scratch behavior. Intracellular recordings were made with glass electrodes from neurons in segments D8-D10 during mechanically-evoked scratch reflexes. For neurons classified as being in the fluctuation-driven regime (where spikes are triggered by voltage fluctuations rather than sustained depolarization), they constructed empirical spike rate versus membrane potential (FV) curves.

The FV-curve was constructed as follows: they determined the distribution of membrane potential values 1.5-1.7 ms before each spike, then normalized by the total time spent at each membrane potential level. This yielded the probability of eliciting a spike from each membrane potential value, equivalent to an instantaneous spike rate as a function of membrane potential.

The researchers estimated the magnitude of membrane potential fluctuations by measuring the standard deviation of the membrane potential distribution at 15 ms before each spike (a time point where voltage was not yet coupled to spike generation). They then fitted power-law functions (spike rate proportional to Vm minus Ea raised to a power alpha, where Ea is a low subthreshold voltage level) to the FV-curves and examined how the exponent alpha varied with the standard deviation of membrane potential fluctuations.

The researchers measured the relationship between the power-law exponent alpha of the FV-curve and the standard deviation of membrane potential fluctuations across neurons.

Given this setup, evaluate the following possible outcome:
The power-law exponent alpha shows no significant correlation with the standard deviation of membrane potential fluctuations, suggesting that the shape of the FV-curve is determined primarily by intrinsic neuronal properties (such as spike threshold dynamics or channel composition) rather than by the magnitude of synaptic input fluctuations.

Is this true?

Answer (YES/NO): NO